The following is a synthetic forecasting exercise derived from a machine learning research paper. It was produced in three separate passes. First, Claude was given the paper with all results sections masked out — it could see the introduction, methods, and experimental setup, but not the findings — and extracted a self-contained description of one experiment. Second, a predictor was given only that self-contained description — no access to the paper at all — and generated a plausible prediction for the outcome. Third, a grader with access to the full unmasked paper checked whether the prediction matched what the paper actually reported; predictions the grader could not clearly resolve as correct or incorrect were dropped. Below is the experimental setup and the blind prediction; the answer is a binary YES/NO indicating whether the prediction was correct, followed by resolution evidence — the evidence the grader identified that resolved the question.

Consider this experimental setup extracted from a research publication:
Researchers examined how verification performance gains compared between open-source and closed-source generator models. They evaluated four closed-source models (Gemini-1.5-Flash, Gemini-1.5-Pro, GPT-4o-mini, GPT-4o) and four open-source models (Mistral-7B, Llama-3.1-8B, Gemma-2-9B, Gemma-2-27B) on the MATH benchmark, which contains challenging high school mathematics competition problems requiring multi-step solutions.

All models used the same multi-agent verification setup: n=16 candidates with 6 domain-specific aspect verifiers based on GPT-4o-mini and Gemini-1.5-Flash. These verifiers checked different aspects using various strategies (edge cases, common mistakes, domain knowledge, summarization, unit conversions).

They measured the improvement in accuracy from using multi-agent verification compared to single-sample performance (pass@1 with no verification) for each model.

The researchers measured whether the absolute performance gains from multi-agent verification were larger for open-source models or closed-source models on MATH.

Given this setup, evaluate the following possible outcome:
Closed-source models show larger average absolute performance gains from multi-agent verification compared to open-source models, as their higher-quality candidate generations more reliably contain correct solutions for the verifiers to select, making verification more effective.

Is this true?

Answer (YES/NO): NO